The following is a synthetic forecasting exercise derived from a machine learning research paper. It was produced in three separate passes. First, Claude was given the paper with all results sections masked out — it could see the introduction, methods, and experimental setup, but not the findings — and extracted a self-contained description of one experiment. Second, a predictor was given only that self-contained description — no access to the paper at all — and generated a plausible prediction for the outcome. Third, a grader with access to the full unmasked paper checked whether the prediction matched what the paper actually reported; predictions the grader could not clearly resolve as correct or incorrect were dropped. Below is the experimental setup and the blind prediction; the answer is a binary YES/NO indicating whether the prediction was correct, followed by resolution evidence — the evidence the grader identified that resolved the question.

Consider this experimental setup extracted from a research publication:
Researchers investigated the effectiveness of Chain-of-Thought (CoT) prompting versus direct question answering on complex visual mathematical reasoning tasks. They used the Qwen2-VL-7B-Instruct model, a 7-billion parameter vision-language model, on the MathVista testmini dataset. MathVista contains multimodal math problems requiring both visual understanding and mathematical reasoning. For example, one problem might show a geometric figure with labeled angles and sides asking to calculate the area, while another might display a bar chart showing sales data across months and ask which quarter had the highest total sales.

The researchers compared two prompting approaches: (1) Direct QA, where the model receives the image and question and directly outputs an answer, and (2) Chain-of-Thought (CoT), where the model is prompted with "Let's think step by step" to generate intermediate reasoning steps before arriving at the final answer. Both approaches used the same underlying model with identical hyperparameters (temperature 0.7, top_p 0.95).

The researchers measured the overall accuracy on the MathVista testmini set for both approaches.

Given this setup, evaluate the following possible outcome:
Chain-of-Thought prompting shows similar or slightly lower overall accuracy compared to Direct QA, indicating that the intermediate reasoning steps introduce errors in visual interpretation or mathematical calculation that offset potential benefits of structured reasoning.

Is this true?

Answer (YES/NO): YES